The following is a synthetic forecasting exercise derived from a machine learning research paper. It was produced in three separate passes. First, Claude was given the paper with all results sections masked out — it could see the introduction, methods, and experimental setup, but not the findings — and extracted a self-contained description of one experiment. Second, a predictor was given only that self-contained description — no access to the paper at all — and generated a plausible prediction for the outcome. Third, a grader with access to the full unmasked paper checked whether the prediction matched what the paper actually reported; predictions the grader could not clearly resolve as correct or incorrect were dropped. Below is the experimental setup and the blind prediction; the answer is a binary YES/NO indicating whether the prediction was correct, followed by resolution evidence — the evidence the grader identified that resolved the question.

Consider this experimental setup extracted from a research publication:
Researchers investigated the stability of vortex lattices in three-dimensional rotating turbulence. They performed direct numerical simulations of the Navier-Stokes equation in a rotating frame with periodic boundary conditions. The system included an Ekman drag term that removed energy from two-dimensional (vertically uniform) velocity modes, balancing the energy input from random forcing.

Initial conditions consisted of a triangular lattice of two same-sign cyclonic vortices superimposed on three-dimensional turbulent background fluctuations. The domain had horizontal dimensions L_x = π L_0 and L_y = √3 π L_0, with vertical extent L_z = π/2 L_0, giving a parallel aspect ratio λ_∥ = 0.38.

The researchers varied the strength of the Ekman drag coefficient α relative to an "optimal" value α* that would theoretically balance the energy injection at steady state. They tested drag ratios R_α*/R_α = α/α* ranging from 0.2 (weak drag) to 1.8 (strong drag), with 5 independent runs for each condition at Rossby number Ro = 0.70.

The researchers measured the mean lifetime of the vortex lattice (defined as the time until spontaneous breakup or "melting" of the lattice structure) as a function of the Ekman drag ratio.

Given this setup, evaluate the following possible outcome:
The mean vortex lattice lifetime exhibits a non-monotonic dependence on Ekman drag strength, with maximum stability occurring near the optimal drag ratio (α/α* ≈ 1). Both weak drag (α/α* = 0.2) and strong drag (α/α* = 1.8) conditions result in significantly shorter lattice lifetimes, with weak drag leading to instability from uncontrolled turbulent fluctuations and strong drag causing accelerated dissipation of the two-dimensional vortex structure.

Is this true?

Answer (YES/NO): NO